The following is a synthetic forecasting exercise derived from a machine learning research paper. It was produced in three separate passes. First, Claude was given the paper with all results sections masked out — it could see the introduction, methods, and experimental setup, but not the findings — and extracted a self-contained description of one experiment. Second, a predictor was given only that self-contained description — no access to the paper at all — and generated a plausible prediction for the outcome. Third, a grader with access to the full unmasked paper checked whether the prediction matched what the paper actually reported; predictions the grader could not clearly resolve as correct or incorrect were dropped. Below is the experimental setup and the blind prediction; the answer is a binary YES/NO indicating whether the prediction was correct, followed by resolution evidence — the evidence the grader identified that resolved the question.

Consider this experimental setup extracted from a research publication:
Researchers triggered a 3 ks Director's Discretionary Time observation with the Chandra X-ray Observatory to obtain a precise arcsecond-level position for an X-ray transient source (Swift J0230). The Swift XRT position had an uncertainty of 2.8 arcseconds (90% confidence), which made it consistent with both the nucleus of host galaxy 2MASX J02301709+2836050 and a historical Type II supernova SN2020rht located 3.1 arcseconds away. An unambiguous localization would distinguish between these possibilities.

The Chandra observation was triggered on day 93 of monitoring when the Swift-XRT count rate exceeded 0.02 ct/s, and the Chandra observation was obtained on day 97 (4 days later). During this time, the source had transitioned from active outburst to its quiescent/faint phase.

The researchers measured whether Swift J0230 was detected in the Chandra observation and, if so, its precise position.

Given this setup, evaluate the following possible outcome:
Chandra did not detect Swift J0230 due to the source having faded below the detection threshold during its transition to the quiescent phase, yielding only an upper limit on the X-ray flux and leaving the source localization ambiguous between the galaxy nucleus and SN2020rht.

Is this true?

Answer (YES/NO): YES